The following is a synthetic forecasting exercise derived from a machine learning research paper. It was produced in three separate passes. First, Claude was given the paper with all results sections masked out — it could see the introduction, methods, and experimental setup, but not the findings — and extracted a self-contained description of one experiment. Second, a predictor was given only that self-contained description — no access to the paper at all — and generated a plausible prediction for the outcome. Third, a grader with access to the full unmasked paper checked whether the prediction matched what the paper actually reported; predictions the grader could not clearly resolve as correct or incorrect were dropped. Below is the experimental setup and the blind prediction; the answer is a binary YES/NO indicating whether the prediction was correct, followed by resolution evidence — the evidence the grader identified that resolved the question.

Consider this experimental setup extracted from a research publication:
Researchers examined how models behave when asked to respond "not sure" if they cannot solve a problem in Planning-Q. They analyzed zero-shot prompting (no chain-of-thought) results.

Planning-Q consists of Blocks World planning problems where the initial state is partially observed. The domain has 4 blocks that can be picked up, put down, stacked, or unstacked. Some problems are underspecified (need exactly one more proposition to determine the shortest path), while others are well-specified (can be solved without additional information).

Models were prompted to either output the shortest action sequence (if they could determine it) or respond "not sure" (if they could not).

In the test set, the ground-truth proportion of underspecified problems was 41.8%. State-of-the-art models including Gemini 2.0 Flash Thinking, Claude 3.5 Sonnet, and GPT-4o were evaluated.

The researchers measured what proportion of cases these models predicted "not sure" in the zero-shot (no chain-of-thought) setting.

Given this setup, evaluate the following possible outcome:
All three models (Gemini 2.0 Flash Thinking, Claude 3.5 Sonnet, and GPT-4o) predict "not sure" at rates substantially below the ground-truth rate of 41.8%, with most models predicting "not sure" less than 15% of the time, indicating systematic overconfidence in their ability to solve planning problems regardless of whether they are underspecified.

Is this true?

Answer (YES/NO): YES